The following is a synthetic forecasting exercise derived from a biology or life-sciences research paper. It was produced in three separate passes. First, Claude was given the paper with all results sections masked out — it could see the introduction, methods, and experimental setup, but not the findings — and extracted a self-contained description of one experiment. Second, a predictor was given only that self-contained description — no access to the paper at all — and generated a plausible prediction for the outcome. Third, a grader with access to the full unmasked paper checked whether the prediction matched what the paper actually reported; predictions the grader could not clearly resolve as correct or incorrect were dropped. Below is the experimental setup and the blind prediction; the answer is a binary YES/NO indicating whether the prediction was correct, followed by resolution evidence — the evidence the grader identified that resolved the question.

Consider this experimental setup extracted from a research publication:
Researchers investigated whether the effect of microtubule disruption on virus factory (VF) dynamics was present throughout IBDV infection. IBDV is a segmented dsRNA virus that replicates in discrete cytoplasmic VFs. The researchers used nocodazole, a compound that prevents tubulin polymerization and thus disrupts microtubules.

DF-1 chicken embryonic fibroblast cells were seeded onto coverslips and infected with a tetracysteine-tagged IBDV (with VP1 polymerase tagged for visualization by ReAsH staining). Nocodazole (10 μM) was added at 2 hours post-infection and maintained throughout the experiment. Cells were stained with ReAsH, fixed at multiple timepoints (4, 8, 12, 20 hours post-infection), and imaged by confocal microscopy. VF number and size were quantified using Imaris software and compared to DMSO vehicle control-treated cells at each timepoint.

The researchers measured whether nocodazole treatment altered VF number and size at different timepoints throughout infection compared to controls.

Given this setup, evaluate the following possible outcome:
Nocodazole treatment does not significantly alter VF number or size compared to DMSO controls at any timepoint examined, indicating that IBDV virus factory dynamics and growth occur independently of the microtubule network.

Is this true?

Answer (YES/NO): NO